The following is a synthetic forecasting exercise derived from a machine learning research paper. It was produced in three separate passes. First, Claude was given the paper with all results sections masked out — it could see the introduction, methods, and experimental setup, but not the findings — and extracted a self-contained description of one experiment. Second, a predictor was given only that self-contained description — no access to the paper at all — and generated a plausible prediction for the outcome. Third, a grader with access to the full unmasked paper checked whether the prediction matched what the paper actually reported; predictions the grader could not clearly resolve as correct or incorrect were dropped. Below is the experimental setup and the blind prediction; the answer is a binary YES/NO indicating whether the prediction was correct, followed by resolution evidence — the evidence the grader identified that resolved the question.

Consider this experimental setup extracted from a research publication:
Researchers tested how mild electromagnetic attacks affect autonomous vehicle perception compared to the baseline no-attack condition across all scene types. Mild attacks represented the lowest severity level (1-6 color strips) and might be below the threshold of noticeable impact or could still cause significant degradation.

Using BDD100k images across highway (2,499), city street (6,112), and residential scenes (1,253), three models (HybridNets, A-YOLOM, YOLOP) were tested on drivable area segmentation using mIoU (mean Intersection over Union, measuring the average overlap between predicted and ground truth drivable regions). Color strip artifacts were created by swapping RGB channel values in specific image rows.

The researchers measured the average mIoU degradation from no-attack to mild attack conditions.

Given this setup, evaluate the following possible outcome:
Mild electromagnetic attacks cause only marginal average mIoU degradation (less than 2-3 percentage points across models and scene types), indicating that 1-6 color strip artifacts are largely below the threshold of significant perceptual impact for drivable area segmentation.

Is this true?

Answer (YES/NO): YES